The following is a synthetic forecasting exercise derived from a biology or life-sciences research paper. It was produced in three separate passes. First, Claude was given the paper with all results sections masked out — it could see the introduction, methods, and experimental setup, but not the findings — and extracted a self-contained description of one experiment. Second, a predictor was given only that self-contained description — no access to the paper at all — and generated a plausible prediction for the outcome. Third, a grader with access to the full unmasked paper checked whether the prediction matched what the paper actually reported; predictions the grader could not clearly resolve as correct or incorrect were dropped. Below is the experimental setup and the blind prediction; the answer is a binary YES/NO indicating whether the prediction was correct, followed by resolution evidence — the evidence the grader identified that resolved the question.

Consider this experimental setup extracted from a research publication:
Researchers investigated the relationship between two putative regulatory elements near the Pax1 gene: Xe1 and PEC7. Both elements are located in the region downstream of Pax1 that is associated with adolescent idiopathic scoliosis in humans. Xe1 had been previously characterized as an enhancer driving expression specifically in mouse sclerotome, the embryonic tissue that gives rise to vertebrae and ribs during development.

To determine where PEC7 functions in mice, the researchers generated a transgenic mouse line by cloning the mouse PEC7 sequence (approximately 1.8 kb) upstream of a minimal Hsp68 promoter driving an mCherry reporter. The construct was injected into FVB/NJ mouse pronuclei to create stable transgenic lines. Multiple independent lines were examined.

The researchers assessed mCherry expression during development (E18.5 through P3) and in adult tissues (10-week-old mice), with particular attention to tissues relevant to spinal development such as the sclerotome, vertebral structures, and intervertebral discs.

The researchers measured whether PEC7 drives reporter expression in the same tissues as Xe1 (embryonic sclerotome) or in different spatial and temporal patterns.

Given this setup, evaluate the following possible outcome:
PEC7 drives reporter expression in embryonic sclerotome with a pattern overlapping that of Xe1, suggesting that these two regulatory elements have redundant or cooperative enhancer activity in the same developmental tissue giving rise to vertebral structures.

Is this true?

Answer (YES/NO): NO